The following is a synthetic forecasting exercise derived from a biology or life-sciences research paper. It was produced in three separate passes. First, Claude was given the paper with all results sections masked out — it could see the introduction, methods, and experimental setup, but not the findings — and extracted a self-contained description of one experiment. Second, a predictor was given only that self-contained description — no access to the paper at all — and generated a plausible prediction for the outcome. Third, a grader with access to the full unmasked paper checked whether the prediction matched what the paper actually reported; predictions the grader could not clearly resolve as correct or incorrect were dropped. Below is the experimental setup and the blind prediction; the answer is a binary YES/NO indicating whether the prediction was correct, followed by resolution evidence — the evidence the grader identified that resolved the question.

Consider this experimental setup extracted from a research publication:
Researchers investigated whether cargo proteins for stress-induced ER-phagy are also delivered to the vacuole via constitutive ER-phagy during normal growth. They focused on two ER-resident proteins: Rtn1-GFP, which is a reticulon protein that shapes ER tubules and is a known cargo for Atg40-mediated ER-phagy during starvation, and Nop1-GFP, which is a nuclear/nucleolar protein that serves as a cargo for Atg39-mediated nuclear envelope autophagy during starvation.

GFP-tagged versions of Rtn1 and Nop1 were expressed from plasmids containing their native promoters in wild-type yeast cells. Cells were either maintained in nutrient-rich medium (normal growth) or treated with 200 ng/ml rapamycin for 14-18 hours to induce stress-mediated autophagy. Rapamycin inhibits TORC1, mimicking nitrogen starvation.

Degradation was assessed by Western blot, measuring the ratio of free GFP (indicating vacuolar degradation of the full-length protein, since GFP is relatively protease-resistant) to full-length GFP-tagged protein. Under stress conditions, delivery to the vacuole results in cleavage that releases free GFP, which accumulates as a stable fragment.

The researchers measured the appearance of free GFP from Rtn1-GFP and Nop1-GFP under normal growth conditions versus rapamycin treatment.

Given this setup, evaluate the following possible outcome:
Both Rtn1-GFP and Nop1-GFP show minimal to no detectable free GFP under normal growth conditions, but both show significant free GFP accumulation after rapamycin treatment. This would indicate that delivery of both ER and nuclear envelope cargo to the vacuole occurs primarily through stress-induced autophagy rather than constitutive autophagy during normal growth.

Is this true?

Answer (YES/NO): YES